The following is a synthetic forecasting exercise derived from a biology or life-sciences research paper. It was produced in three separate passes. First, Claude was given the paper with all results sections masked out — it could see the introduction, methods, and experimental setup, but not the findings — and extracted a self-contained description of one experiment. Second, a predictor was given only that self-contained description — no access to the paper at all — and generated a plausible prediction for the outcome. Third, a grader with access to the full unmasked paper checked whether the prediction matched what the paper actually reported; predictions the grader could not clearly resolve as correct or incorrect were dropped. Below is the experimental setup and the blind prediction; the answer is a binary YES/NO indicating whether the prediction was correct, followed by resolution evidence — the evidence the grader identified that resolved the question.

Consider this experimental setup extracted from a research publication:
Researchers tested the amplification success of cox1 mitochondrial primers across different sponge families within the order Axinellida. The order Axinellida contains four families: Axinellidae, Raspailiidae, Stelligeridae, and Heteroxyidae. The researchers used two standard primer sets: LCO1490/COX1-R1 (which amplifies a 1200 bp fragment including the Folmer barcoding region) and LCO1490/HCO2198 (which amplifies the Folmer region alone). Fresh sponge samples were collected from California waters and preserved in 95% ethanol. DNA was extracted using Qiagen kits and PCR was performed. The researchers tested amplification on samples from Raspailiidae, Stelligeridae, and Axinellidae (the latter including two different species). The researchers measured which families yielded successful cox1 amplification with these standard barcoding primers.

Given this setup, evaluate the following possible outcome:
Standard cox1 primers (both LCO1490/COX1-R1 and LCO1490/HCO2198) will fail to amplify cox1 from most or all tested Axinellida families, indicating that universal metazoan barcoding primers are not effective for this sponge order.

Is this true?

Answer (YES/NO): NO